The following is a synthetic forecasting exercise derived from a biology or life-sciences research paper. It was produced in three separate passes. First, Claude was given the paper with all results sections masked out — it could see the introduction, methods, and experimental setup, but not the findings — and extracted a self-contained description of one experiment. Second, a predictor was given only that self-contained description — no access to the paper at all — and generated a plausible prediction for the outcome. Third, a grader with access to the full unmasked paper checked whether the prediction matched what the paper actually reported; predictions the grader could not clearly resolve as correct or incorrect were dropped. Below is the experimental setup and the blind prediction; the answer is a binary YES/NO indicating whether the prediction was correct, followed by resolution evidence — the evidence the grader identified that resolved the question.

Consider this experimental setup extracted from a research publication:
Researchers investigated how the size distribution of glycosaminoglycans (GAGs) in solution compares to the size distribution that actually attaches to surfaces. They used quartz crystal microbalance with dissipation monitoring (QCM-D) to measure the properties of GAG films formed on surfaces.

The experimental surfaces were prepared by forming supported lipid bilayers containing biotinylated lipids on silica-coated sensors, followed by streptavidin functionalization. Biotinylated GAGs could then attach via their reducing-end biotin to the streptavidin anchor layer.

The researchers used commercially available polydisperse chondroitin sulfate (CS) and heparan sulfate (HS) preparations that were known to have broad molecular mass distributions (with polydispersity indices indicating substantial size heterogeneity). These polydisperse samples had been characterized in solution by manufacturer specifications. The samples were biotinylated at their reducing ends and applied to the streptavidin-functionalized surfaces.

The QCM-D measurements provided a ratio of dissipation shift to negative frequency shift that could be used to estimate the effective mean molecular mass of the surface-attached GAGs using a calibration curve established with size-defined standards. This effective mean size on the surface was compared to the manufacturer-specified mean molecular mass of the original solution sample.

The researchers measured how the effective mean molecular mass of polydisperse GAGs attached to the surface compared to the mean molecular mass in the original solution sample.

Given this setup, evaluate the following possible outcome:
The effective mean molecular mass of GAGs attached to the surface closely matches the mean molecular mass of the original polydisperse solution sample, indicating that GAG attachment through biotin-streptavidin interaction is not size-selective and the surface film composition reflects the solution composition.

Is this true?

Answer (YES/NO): NO